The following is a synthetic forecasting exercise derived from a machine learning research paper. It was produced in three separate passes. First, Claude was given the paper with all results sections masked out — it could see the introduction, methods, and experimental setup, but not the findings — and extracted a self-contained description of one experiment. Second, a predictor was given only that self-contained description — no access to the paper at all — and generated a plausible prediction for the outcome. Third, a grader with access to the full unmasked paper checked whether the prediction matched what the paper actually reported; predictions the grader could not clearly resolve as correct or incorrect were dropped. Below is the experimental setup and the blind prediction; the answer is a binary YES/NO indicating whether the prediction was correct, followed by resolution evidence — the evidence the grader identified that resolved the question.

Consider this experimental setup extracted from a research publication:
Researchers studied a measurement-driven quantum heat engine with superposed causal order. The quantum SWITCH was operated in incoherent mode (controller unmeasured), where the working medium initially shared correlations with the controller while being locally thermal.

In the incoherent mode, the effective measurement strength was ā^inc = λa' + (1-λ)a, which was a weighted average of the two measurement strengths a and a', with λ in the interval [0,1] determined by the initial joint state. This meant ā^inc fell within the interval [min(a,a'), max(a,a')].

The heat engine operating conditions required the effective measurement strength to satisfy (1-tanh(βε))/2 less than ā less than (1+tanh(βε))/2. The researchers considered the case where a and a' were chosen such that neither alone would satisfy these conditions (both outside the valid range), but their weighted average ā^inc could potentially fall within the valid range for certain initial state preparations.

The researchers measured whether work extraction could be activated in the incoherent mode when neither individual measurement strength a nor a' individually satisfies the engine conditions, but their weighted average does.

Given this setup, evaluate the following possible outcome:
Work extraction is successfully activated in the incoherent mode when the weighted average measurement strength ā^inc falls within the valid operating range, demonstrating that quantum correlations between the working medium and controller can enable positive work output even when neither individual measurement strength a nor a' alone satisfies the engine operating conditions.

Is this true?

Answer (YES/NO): NO